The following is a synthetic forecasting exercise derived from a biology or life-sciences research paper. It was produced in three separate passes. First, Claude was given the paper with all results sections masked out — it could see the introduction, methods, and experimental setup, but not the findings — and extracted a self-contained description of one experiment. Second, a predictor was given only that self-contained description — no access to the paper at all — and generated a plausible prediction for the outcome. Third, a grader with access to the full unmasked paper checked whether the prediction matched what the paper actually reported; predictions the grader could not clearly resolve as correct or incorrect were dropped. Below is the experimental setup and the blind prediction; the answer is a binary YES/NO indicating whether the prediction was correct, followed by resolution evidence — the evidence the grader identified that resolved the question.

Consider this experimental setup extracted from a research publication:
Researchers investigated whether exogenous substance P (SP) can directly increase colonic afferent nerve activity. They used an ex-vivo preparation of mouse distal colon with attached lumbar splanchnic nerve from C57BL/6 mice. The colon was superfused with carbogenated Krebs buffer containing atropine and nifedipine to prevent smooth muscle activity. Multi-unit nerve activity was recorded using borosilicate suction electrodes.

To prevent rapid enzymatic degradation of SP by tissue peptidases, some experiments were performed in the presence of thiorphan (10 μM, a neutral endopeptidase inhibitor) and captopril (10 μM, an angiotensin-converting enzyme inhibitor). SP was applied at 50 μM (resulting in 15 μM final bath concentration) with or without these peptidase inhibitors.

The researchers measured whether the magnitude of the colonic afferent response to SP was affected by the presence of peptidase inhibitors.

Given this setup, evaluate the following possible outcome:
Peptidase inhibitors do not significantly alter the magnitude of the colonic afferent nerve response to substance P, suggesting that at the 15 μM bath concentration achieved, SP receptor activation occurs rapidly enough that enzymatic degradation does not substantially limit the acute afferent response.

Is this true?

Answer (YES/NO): NO